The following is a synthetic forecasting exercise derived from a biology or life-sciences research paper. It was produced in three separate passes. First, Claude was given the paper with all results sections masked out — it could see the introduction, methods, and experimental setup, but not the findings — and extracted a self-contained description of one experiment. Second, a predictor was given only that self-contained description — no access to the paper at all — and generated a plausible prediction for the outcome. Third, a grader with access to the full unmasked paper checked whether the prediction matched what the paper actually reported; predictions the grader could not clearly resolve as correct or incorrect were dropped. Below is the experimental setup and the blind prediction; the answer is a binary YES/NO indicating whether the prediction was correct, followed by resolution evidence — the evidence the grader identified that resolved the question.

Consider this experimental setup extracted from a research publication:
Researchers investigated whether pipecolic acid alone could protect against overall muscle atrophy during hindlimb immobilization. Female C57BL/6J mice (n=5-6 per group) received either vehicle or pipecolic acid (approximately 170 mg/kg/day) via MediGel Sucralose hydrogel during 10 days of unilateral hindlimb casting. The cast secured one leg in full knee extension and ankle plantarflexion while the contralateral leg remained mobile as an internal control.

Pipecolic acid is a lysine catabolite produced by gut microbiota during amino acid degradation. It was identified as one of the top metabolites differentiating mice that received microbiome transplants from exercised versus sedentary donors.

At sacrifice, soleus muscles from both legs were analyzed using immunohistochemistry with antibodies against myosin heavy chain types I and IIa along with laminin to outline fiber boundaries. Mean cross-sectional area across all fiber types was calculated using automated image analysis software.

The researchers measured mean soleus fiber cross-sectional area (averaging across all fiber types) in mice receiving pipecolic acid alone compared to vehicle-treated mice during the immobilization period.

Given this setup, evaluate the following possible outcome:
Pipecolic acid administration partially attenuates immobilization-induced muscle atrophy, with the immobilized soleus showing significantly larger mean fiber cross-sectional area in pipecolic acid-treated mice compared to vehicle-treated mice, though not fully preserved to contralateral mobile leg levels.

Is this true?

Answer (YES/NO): NO